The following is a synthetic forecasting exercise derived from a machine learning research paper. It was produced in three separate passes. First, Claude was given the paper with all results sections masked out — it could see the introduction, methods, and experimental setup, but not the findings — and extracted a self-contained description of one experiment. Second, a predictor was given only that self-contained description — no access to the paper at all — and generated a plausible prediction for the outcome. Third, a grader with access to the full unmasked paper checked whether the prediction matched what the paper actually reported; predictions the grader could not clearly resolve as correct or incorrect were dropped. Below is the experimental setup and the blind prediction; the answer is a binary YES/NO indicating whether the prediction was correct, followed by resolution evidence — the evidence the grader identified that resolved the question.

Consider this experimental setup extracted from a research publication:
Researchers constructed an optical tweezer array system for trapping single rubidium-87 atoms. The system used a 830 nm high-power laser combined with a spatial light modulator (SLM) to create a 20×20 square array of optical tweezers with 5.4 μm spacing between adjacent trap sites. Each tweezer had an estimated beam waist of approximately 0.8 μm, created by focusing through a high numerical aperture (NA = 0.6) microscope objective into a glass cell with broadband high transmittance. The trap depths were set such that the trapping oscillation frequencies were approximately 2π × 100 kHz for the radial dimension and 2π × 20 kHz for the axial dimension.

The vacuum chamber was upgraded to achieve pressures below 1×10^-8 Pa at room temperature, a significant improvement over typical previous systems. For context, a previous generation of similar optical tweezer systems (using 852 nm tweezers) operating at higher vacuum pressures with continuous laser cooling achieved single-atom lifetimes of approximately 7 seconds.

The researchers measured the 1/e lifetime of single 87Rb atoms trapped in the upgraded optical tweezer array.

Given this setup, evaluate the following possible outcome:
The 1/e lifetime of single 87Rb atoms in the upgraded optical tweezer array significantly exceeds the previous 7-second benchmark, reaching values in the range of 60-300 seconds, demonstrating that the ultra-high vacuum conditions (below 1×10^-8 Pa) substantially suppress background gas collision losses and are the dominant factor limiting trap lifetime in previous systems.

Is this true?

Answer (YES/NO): NO